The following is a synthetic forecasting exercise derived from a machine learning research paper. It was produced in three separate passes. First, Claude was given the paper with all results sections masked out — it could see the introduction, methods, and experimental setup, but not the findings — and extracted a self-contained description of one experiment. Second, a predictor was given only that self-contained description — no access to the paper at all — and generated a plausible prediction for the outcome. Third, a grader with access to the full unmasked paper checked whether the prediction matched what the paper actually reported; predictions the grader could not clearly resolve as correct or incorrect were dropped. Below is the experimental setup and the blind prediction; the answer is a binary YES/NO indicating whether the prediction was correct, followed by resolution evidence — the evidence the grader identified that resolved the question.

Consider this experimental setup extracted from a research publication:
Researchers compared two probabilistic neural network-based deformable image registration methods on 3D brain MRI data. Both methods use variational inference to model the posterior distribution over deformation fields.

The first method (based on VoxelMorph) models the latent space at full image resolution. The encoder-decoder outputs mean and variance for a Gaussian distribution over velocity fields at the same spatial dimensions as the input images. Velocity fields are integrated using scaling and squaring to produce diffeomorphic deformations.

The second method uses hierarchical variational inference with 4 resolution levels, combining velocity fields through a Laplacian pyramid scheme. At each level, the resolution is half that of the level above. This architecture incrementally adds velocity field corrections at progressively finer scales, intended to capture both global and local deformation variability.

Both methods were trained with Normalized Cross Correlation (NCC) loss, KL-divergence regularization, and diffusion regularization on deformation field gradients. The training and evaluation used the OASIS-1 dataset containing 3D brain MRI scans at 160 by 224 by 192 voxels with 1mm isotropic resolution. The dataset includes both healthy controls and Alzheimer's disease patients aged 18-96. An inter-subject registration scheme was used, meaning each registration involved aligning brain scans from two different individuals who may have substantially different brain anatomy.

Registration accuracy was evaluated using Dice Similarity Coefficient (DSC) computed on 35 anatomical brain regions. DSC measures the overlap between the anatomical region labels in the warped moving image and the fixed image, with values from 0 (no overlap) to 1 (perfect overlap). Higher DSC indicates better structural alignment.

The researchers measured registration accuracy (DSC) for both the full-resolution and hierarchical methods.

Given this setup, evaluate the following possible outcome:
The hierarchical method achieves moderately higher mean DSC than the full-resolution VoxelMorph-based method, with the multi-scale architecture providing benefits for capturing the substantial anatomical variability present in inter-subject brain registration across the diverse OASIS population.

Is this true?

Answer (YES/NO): NO